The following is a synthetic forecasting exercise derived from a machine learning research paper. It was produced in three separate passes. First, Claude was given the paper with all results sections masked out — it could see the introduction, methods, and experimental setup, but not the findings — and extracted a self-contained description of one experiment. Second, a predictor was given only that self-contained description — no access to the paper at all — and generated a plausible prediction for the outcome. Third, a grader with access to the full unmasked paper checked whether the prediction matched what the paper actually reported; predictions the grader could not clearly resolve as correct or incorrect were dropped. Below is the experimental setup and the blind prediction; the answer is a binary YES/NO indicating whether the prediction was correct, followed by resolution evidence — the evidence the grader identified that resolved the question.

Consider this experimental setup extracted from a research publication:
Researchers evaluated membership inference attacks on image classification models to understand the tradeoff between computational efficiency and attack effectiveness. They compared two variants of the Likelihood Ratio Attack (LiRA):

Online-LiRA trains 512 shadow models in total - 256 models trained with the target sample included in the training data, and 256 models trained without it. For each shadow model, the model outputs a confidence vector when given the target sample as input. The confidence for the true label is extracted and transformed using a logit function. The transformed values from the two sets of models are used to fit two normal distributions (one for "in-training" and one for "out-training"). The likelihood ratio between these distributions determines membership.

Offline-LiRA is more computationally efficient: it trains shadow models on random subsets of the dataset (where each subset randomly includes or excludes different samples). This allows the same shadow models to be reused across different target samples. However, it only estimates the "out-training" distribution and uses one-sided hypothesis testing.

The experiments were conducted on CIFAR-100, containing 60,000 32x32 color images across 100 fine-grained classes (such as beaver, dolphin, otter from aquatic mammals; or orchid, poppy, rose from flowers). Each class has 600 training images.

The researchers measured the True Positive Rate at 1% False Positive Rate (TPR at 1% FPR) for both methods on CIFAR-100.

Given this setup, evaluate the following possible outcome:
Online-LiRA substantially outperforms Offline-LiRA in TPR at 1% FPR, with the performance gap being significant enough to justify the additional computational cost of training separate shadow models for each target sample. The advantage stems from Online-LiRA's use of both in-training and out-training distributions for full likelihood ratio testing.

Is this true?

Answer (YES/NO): NO